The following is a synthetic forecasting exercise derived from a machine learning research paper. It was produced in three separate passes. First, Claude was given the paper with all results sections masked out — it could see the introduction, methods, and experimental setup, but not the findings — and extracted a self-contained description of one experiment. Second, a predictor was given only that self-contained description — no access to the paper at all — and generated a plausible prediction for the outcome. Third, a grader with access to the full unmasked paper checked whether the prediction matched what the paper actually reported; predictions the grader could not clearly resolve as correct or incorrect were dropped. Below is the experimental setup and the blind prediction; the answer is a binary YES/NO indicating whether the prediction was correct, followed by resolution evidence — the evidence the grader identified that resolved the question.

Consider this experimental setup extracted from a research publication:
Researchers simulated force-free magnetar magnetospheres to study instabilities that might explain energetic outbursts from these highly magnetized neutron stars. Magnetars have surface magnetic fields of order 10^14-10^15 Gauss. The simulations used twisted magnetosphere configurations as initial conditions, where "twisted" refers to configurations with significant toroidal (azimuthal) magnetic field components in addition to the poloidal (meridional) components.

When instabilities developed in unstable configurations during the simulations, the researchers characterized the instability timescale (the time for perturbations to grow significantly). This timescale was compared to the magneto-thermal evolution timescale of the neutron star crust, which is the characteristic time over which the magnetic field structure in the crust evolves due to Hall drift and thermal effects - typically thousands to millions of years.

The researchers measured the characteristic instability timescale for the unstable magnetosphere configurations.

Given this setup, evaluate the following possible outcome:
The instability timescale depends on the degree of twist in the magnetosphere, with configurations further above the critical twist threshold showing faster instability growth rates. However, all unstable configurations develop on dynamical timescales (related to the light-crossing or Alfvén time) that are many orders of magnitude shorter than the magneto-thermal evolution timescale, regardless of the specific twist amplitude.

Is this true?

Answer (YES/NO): YES